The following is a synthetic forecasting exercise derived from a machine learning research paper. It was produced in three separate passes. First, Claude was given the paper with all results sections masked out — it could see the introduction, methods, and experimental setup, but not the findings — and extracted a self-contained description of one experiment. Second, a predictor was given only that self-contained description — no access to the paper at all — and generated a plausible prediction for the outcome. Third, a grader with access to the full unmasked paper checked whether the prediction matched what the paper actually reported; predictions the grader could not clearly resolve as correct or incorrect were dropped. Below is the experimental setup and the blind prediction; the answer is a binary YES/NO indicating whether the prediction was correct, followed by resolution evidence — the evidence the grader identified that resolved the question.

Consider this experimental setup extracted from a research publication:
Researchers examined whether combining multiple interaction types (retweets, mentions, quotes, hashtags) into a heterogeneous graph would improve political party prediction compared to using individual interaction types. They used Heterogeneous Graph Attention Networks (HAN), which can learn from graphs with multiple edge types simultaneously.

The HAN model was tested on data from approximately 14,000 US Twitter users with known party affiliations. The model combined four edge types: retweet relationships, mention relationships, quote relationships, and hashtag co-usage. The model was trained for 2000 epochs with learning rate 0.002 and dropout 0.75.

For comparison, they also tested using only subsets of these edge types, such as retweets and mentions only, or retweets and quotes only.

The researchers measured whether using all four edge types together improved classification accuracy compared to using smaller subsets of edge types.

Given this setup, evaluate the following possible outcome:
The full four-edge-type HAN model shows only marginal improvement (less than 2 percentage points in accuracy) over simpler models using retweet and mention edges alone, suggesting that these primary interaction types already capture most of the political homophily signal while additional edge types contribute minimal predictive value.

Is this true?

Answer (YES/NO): YES